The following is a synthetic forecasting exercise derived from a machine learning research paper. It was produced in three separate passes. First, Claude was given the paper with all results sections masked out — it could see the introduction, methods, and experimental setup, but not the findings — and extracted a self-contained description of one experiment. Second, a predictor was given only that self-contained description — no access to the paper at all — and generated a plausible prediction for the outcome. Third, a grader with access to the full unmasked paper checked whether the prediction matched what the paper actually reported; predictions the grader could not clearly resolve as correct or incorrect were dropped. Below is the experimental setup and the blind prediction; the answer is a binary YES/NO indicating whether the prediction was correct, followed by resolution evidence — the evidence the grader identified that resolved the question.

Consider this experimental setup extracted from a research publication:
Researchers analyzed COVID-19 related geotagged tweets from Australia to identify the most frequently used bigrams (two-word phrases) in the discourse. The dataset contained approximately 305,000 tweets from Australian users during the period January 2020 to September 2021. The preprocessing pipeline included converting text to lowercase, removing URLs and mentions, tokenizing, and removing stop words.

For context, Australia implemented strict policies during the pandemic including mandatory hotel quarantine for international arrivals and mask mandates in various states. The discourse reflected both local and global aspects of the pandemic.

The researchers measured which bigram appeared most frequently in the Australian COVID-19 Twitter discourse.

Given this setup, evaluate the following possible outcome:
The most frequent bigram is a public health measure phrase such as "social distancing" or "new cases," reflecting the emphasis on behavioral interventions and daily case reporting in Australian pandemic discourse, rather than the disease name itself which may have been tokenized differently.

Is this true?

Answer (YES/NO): NO